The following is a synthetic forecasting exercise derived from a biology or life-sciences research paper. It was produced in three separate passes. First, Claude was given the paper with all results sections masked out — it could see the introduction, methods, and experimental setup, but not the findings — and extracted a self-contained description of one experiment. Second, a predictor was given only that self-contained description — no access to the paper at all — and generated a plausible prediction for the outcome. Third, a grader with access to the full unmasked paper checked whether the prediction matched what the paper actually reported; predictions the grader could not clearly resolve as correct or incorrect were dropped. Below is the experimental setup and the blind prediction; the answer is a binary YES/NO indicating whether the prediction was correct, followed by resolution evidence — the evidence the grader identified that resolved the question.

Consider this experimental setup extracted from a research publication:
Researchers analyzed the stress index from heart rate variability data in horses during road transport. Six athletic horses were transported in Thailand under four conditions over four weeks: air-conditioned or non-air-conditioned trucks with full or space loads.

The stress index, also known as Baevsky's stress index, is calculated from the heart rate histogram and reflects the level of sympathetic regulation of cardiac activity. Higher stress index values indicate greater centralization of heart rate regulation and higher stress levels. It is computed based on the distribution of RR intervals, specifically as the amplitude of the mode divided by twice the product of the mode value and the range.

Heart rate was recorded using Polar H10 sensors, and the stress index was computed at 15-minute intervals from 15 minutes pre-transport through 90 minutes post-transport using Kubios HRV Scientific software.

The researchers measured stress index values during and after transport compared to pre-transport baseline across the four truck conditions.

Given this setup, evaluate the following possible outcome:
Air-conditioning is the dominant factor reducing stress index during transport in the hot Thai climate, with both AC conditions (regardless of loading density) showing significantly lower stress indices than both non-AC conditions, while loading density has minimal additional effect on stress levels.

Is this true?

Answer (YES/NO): NO